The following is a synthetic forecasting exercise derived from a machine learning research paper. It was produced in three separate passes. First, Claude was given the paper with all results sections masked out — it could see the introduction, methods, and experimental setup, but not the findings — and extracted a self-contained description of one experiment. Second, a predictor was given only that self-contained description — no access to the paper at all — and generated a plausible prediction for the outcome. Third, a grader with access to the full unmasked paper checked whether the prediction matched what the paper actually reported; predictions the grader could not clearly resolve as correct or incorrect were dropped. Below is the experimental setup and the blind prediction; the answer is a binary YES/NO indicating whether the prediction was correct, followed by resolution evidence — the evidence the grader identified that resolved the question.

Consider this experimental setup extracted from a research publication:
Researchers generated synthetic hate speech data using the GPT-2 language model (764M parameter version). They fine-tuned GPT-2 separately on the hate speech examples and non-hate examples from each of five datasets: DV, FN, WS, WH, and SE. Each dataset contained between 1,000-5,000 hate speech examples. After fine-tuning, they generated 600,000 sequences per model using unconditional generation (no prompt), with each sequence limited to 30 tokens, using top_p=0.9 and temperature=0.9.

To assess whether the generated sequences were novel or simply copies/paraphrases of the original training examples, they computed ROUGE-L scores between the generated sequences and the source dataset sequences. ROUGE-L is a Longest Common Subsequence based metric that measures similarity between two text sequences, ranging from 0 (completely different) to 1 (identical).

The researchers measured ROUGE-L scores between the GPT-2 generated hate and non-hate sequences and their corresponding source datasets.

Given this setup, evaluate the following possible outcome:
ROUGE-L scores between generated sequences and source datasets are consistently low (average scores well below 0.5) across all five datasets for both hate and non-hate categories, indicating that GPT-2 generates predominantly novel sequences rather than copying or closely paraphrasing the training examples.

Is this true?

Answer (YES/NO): YES